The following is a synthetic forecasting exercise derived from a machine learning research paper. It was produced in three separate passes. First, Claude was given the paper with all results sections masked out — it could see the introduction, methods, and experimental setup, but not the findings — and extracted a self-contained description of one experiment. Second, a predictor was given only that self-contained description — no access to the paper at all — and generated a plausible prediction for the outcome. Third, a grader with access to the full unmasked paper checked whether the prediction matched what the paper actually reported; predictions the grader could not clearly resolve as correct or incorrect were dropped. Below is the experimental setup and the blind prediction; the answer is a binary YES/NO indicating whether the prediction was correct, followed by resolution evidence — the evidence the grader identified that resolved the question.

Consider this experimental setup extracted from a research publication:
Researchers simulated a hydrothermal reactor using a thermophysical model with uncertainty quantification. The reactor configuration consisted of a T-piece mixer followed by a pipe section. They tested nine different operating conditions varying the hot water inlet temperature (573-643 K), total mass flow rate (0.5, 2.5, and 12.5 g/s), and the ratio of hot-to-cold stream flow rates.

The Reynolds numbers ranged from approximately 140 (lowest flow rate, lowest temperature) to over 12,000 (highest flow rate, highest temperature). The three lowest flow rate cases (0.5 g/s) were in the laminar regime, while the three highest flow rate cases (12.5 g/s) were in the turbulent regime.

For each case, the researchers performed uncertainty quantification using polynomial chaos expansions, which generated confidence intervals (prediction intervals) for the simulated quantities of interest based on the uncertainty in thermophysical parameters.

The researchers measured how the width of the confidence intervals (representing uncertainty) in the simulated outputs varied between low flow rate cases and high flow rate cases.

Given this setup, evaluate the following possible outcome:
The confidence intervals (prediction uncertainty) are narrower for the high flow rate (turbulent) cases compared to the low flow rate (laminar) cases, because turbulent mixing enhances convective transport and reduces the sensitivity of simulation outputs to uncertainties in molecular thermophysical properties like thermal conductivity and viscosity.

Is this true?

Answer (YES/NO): YES